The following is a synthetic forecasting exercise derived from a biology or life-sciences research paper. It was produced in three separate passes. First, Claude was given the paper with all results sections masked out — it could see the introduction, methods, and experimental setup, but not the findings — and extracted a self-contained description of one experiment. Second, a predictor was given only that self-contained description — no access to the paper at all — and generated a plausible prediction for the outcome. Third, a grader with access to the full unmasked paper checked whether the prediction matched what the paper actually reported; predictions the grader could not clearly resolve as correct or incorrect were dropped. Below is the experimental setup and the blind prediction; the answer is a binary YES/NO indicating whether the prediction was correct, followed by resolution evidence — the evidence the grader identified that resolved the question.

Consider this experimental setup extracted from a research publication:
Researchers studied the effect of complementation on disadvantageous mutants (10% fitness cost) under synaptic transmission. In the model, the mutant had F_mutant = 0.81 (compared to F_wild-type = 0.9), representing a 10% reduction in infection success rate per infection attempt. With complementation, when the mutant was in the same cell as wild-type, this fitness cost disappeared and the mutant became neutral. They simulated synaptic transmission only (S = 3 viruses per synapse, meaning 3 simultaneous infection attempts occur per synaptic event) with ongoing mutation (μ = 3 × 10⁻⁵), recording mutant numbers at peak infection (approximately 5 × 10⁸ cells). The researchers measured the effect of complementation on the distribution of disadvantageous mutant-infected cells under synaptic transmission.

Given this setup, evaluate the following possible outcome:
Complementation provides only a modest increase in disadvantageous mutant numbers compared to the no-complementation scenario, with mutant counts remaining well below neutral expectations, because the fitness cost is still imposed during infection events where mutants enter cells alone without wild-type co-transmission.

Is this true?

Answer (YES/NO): NO